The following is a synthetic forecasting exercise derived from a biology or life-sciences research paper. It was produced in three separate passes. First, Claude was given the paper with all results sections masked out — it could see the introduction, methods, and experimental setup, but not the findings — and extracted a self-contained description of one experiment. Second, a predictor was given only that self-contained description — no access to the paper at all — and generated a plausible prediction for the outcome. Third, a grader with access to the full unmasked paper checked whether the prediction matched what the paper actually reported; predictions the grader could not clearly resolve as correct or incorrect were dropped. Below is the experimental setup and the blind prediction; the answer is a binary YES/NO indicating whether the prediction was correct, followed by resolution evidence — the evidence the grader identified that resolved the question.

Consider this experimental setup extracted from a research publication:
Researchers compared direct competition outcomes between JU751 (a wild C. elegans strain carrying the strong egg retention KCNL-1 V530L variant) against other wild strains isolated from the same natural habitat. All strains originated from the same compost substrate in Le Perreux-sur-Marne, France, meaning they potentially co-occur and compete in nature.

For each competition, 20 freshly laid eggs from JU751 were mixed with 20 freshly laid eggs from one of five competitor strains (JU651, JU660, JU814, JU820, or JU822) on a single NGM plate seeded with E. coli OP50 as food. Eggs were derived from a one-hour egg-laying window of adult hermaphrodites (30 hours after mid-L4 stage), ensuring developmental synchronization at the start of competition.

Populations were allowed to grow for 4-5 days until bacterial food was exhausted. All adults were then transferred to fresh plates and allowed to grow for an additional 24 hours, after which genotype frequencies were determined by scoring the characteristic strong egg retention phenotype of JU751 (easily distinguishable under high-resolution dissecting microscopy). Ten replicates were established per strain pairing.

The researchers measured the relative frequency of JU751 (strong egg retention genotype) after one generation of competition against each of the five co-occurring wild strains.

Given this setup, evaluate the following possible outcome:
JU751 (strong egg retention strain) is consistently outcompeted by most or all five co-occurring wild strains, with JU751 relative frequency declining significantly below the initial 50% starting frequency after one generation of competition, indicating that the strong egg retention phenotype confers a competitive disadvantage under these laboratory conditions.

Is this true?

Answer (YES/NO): NO